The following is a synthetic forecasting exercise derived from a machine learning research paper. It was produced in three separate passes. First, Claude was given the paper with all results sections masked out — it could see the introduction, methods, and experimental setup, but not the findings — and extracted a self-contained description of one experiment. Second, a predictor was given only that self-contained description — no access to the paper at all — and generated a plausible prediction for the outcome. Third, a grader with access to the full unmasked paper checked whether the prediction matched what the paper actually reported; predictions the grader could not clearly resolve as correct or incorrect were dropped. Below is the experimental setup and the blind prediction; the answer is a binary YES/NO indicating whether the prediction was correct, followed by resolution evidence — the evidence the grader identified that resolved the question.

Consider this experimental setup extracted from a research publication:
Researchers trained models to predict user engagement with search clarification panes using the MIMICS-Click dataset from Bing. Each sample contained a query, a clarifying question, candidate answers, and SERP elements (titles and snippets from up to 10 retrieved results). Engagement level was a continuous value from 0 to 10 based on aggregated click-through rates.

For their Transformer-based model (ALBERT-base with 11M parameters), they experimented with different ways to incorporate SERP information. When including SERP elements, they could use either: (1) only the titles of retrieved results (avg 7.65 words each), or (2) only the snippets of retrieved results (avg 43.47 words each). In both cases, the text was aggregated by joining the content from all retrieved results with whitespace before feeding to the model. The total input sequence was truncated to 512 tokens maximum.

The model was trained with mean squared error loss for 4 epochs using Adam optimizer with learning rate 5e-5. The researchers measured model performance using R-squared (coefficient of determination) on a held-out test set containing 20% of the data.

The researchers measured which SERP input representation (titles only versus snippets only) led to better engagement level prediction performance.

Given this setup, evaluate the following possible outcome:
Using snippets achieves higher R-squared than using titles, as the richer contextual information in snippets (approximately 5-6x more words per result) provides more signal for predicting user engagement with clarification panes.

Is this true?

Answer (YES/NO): NO